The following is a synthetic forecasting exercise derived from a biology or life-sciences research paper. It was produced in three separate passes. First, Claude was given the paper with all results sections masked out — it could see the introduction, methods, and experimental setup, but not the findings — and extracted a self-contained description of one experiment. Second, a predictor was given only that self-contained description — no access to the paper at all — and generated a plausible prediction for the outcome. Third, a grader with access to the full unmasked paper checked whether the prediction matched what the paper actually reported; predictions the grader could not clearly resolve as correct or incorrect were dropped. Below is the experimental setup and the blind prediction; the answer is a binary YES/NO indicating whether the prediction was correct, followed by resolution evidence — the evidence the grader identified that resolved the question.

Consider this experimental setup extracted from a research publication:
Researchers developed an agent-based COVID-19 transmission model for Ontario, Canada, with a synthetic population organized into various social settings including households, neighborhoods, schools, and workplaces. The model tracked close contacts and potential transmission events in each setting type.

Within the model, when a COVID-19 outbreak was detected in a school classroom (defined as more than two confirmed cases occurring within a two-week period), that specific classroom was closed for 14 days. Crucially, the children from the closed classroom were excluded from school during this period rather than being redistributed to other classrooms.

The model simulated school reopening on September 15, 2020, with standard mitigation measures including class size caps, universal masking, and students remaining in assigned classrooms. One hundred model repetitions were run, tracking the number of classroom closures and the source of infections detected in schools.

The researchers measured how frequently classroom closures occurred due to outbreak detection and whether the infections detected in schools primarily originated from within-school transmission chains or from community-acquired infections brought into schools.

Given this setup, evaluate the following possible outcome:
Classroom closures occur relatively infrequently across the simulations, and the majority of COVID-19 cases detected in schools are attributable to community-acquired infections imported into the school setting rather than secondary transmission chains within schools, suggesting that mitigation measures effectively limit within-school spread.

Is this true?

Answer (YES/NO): YES